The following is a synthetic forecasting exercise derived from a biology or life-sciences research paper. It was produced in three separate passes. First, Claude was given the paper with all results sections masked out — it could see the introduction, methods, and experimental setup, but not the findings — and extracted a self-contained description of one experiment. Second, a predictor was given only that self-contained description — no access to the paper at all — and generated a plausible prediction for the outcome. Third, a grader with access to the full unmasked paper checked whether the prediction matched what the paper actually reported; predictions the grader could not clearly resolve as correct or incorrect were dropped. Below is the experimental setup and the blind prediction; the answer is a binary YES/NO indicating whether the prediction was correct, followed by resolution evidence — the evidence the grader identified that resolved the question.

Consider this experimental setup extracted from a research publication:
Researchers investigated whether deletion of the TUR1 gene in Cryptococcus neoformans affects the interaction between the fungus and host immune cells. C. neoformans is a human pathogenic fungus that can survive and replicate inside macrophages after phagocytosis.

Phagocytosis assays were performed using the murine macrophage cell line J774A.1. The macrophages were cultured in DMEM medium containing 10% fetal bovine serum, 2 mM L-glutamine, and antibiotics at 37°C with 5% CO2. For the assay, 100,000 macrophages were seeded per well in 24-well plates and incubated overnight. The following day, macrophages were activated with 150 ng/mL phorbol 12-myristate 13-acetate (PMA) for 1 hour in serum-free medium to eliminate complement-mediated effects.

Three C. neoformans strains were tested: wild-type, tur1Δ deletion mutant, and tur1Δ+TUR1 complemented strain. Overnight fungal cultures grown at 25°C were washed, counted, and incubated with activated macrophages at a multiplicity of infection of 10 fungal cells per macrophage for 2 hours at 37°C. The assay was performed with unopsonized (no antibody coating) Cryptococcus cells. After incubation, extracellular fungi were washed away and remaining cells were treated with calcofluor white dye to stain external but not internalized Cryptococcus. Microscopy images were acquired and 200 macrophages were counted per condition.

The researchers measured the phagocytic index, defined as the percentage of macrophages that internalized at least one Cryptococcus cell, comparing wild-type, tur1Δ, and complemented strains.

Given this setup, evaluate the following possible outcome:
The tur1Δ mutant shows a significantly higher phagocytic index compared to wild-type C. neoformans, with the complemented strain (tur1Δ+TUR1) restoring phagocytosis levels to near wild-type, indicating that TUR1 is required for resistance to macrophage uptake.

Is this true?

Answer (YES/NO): YES